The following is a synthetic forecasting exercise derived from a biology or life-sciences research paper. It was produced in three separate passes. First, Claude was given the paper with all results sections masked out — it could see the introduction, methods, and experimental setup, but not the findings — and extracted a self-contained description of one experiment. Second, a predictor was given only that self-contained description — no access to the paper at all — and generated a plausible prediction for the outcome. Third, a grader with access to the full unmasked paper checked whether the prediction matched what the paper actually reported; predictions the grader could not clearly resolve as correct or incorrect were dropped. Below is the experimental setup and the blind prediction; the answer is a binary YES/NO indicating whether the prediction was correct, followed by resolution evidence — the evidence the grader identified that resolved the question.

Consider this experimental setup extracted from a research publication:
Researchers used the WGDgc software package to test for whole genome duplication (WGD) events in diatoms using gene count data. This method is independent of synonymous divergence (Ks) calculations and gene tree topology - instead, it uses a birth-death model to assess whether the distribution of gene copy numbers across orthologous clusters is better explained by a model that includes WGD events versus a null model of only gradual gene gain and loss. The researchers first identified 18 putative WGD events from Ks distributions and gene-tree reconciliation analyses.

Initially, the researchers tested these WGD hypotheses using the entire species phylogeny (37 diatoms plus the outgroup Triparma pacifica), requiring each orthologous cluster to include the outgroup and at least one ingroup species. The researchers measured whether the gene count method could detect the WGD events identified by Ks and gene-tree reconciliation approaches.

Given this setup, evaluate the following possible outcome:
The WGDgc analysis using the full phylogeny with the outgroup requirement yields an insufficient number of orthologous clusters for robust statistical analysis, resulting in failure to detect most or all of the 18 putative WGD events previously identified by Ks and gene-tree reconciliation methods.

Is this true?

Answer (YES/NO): YES